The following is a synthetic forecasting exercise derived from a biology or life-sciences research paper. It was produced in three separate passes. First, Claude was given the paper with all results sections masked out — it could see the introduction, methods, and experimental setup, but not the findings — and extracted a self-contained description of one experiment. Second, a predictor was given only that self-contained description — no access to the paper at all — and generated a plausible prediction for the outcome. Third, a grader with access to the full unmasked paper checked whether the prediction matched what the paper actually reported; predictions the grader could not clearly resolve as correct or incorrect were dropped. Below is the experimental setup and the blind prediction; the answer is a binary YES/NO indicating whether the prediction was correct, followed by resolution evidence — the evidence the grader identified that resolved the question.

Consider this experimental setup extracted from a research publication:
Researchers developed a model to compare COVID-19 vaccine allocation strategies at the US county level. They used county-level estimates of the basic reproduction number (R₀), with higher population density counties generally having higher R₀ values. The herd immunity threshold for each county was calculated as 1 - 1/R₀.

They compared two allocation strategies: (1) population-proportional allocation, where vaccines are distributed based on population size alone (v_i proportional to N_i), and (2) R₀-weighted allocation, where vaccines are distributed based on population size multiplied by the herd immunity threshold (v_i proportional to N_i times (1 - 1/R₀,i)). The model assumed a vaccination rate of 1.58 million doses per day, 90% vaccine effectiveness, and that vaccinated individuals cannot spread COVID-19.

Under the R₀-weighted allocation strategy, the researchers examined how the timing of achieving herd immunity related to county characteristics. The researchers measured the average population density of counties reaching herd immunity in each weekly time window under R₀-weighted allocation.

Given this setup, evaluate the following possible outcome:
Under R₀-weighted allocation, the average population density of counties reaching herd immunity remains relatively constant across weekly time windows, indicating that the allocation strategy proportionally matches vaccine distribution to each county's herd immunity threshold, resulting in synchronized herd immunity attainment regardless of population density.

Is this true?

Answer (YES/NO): YES